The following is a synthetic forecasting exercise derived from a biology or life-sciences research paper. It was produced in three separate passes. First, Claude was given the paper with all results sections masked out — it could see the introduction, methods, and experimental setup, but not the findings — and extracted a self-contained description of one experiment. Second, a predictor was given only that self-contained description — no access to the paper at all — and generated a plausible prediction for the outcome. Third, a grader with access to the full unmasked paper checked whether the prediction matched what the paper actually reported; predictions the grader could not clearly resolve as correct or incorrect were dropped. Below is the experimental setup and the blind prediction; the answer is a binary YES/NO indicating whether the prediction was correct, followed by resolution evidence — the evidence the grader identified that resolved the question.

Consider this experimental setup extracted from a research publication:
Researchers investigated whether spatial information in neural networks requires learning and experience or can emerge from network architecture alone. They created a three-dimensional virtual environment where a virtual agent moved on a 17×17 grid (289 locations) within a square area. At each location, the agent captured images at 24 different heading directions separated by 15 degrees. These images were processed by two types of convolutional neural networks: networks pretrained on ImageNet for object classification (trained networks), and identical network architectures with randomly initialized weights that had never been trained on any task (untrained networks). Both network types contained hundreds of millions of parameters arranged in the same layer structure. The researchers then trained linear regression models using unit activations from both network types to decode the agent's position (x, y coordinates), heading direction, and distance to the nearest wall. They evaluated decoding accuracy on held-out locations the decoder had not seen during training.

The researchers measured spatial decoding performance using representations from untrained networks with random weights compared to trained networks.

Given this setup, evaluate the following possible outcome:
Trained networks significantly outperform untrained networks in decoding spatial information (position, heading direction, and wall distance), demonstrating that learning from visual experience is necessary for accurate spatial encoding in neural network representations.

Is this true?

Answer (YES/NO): NO